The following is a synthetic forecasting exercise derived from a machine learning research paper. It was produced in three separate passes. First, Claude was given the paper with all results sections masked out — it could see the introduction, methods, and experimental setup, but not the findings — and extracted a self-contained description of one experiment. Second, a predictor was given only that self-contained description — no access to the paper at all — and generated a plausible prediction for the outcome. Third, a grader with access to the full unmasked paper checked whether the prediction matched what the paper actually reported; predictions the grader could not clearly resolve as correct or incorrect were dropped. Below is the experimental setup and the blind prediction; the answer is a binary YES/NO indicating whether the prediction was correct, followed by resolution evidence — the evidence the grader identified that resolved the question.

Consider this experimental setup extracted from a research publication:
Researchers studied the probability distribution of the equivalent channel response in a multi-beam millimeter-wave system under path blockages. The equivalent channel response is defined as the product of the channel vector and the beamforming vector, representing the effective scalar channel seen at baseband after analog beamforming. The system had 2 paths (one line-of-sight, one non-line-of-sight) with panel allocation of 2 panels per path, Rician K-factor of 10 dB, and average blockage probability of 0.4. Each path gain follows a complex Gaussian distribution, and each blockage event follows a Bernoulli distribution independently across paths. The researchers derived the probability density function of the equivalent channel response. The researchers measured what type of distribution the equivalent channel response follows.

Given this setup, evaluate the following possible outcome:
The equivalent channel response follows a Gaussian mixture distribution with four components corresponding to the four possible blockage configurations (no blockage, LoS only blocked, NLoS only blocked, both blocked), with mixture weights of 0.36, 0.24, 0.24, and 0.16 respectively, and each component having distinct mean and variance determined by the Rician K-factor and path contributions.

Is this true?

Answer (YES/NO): NO